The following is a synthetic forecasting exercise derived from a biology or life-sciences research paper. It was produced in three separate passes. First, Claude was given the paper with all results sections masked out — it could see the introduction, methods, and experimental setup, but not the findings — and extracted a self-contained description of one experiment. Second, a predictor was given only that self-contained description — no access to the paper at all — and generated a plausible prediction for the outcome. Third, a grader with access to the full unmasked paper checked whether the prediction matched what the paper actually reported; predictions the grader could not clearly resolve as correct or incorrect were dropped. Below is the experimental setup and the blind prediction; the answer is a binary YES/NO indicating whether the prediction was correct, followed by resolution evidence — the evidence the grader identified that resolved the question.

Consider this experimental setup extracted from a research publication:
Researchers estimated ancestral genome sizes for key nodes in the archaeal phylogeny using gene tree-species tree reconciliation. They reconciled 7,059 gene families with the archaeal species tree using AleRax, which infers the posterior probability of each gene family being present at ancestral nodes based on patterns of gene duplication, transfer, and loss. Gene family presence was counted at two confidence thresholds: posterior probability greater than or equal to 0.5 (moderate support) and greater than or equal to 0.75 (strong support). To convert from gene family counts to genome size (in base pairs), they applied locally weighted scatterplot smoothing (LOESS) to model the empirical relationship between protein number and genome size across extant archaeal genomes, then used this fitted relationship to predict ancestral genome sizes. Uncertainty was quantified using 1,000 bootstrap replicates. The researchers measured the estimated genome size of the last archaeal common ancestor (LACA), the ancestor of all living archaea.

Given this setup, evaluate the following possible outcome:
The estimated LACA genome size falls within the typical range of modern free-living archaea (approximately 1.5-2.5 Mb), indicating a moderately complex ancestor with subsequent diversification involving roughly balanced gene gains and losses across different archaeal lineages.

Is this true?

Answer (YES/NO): YES